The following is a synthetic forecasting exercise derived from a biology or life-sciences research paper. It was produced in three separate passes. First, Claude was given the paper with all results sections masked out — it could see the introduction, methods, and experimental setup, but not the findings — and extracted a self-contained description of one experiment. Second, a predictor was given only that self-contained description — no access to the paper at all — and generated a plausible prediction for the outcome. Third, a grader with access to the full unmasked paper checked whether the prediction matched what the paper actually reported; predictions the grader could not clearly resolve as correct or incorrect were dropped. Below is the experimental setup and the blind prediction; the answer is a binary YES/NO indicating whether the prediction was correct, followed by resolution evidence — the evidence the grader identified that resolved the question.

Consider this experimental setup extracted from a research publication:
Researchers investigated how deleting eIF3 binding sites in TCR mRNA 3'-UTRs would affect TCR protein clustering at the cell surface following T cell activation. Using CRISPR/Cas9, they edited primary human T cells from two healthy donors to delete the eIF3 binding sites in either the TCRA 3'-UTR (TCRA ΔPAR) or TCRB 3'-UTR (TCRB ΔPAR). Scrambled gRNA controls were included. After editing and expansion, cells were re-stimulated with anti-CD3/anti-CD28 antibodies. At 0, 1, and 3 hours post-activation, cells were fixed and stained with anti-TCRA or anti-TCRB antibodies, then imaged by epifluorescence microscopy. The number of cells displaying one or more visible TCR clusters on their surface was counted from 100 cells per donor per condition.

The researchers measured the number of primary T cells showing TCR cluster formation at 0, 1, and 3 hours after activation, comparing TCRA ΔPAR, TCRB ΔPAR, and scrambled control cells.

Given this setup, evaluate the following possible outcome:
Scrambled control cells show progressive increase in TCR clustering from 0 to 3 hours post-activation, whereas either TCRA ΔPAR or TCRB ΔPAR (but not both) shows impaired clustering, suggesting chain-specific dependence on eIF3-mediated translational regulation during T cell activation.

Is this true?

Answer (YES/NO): NO